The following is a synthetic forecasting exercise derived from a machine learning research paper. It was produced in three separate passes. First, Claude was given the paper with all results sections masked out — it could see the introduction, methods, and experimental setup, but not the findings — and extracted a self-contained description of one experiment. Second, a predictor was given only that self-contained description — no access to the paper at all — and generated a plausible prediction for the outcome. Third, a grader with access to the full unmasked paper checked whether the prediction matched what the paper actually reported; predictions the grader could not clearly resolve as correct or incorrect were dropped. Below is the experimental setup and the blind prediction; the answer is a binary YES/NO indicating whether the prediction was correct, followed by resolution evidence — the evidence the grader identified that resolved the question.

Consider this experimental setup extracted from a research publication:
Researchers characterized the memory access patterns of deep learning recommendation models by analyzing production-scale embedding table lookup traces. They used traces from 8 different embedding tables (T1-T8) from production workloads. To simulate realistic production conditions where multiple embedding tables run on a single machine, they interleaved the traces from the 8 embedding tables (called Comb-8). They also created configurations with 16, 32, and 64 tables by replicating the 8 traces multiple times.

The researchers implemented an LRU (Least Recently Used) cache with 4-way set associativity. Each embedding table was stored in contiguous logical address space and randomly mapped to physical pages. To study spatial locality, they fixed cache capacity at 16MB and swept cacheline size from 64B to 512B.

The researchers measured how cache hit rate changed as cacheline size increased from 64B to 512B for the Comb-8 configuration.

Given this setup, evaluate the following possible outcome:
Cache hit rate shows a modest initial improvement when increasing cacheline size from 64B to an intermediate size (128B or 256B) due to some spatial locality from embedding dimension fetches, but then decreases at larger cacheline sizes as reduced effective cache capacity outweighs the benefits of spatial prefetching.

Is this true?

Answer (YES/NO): NO